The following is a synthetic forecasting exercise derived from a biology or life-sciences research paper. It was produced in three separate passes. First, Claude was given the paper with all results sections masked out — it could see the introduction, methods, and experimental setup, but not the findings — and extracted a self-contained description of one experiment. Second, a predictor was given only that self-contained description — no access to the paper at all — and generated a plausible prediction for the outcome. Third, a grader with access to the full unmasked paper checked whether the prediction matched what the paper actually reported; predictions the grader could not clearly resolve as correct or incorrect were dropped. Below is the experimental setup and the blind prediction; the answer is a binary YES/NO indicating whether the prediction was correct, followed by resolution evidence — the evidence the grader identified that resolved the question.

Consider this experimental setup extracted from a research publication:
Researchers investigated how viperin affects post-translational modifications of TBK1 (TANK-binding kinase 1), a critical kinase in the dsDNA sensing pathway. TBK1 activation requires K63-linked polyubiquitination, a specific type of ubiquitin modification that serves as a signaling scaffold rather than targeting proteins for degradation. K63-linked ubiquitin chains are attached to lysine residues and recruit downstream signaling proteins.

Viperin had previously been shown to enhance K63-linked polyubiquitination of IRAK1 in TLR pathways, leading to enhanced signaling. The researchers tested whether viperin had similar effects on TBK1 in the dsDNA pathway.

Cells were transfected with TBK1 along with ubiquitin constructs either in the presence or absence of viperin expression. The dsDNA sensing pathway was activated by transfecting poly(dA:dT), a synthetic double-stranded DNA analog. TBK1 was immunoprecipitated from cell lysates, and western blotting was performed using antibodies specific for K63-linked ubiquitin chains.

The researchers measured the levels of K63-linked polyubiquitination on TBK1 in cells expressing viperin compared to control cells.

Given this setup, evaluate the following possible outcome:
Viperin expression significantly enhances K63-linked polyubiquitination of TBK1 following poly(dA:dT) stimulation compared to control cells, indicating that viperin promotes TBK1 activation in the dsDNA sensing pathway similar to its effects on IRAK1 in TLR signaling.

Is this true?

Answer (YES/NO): YES